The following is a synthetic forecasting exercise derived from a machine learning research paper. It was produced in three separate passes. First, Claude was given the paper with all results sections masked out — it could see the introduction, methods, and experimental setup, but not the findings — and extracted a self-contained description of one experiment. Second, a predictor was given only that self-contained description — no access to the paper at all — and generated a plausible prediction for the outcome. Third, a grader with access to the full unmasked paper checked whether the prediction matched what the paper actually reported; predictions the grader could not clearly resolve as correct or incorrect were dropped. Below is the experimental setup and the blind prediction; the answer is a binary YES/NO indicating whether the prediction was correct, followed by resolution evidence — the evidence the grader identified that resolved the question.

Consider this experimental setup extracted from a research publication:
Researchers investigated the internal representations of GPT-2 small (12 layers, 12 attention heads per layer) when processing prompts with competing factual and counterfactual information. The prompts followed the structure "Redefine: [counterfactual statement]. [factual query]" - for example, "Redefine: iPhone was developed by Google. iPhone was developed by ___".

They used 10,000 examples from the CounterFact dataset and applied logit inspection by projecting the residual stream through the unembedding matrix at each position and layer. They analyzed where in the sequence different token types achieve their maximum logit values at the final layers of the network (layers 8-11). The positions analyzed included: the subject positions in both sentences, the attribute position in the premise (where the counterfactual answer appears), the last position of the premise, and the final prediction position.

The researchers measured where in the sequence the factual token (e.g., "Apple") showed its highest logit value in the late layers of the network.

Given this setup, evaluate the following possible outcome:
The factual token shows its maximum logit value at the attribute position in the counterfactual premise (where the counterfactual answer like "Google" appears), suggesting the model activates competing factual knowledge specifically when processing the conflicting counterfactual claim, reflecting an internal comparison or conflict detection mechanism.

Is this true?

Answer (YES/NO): NO